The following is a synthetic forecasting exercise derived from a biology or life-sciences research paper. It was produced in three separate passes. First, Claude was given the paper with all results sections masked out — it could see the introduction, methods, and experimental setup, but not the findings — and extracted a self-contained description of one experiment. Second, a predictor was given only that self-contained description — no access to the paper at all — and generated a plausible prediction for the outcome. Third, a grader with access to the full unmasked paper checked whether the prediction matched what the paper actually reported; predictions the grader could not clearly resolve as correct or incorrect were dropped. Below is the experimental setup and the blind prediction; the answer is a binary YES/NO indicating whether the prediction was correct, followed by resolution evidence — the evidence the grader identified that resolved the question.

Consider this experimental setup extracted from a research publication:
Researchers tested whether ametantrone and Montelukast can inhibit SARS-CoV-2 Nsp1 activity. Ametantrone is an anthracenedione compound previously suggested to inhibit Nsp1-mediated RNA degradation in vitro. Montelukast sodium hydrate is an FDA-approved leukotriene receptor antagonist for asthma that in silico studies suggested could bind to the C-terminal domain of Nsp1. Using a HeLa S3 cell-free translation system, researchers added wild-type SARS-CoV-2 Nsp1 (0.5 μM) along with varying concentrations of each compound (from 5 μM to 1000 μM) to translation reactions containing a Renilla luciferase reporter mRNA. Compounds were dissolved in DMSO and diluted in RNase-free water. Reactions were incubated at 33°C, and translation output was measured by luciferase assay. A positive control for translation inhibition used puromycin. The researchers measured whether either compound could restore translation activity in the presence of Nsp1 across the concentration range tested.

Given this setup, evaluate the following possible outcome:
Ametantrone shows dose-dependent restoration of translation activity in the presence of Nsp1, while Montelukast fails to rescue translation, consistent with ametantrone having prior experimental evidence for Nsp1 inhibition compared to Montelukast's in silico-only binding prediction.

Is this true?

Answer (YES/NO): NO